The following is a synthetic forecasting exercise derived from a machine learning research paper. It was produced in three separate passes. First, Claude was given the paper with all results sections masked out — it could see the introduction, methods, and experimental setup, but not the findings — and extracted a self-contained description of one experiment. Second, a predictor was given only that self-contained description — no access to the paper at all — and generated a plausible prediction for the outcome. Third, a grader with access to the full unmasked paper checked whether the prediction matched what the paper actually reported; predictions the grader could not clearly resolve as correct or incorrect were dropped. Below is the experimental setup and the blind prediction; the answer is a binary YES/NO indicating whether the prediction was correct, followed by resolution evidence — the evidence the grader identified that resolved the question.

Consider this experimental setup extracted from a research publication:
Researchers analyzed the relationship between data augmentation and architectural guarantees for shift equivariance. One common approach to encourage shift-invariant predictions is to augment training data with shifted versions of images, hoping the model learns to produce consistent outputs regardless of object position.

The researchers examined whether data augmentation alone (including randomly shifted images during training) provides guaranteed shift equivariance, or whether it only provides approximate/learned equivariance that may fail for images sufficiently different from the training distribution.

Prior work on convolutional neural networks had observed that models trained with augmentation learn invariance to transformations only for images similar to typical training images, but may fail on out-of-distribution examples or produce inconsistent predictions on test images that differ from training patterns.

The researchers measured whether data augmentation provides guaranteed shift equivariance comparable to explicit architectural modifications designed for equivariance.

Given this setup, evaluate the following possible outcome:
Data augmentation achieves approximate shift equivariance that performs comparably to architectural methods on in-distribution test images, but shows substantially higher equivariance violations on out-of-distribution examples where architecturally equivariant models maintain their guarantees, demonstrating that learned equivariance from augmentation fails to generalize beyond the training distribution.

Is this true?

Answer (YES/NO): NO